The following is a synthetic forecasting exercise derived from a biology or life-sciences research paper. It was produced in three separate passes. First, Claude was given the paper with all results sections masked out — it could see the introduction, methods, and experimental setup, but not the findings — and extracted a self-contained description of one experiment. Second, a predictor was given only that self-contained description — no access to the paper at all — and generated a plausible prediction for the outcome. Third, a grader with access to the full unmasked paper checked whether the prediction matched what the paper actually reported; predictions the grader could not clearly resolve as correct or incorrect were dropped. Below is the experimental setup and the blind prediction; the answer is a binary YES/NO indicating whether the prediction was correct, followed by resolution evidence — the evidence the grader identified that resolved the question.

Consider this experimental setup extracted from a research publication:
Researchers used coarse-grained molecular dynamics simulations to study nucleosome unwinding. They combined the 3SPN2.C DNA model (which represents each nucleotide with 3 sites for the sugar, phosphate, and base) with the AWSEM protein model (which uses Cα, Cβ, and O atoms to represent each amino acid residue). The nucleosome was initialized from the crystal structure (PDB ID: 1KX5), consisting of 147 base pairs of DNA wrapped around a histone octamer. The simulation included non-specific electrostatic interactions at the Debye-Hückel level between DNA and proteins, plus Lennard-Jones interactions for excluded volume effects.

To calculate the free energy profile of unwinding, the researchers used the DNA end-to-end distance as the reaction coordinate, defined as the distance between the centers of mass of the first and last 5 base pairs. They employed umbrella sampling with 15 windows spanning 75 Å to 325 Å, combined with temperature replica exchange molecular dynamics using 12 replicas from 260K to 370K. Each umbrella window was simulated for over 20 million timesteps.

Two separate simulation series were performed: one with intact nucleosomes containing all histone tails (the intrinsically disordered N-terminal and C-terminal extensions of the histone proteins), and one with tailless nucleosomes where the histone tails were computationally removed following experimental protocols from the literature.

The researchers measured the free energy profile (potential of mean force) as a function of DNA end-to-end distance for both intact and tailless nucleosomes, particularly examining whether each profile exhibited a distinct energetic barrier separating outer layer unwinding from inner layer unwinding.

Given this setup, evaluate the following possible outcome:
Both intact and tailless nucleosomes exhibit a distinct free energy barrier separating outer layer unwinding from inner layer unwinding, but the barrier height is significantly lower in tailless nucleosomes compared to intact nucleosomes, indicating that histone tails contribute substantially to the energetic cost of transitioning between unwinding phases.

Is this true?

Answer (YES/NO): NO